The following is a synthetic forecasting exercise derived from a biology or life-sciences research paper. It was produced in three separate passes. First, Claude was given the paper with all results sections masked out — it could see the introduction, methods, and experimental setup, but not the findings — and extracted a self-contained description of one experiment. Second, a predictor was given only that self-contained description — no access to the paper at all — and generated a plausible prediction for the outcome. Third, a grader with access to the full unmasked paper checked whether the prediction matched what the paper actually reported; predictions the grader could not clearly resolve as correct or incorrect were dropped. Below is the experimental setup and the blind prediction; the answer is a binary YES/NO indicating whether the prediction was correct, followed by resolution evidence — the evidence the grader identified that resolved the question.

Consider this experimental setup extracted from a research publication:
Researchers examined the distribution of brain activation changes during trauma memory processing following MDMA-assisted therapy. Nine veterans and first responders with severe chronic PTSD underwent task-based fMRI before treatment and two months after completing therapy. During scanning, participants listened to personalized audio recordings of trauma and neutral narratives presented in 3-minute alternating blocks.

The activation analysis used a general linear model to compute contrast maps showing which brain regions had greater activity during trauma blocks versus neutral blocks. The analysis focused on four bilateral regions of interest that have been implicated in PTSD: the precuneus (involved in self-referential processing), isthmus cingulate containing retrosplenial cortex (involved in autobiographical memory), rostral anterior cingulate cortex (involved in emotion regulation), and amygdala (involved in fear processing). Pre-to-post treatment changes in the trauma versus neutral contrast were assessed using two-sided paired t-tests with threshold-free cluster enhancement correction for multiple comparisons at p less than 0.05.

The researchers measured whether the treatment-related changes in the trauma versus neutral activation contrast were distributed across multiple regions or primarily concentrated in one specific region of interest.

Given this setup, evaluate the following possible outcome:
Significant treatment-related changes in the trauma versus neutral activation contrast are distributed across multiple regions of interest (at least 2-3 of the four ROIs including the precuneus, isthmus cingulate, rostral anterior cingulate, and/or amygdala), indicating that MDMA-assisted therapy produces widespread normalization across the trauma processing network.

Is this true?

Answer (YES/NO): NO